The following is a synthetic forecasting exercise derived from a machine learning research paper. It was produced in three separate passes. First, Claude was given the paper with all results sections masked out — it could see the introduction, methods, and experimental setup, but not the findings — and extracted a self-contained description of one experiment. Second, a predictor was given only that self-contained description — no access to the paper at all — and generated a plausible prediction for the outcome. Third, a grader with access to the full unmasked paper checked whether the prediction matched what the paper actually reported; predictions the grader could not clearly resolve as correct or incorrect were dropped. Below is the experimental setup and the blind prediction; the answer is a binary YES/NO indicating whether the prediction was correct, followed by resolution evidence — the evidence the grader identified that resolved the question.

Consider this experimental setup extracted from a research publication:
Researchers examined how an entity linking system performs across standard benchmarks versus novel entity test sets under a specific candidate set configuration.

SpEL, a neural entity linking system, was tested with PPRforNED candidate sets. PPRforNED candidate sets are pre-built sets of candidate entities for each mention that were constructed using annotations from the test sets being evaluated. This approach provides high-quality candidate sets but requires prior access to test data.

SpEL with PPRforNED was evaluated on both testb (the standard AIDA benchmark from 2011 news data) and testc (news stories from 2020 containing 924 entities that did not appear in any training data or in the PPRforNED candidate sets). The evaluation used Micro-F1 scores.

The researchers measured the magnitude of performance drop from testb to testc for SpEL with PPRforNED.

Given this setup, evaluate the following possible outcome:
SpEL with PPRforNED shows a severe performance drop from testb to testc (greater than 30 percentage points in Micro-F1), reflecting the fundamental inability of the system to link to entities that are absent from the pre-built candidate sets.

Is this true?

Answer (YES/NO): YES